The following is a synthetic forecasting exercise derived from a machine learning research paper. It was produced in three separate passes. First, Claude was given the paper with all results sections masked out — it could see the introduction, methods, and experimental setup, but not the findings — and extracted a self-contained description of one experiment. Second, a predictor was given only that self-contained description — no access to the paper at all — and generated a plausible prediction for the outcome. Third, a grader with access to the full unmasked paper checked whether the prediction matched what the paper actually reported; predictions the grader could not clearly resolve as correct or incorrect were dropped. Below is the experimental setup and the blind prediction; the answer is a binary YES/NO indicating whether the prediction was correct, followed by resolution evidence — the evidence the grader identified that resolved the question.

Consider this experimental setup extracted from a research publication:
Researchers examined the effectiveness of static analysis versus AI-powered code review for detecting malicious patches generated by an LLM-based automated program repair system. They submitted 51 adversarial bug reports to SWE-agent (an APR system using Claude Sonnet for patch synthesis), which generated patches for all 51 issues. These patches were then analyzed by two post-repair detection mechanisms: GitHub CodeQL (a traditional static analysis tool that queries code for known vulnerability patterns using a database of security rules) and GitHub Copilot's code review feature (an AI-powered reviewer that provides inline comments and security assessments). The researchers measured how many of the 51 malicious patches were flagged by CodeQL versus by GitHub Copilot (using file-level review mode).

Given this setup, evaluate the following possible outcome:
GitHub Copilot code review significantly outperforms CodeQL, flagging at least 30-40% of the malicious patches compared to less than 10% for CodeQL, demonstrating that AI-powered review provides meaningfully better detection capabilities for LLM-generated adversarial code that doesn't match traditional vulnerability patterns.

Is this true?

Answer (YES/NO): YES